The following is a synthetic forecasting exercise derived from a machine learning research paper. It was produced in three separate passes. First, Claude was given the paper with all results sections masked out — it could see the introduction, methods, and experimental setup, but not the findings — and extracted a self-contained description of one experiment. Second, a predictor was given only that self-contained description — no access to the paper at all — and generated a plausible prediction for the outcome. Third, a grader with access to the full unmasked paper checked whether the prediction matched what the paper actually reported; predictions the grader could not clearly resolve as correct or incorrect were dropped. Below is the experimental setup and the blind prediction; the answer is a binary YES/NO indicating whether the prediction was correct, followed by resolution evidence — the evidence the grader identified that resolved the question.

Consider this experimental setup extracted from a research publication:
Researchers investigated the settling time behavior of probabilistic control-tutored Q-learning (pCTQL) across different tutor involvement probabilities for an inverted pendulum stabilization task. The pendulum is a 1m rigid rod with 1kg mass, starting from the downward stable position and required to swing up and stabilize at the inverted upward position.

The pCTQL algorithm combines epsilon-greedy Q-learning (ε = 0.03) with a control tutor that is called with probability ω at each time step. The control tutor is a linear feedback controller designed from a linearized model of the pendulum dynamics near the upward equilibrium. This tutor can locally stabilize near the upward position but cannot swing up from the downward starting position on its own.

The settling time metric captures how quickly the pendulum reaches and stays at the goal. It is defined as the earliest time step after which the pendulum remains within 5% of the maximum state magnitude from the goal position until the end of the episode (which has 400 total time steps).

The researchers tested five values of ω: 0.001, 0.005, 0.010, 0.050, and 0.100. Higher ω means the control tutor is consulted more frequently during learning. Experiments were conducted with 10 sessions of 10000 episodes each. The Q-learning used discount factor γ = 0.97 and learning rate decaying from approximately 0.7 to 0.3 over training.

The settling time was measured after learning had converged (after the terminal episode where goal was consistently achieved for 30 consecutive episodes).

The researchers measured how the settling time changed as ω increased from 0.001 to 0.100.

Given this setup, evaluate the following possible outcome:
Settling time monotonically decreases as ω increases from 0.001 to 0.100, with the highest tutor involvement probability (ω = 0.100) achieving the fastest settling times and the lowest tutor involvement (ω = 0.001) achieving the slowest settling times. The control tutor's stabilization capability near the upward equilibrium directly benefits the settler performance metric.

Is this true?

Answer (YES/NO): NO